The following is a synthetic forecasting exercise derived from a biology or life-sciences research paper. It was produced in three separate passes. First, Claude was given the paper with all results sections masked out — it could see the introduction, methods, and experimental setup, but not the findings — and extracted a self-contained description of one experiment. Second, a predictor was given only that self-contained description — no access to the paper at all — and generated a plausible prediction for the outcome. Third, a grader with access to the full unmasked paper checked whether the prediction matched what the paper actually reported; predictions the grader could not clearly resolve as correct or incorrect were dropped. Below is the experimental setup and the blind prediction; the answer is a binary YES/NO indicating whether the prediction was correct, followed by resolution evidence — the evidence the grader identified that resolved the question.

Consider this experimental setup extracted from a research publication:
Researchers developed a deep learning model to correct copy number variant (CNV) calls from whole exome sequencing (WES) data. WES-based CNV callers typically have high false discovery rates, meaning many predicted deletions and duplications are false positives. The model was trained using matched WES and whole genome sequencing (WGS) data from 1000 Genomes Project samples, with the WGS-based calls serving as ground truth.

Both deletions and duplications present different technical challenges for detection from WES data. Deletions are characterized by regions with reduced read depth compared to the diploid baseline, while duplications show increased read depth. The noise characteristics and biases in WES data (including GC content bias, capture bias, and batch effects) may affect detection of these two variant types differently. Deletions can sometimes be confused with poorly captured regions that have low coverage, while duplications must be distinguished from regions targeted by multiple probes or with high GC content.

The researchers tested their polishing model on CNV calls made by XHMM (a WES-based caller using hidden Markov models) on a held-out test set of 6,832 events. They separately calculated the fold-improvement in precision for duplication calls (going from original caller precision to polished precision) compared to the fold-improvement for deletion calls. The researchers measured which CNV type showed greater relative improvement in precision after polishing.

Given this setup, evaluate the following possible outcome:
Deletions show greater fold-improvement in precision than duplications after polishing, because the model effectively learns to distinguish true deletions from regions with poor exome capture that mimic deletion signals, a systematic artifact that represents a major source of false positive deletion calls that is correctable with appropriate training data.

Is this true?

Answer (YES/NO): YES